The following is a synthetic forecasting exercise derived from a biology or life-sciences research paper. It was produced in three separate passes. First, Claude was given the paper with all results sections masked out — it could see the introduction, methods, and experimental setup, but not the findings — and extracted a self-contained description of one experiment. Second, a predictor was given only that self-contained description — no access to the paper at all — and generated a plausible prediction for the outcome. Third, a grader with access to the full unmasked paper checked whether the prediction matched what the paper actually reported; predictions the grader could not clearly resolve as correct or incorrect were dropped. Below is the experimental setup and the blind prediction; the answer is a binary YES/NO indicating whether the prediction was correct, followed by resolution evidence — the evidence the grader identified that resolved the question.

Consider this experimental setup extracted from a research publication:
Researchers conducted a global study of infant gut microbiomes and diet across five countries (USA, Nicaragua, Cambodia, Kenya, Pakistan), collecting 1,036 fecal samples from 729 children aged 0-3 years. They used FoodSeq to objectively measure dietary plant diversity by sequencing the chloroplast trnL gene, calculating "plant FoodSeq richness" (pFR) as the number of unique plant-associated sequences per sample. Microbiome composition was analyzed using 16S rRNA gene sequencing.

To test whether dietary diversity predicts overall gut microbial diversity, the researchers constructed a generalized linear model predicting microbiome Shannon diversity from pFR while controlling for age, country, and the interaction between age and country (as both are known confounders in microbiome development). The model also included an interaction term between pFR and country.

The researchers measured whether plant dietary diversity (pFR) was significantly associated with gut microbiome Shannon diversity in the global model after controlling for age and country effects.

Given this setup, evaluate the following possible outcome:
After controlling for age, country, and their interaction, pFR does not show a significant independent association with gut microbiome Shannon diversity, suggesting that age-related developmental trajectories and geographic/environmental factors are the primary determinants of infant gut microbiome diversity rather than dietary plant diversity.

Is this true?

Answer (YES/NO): YES